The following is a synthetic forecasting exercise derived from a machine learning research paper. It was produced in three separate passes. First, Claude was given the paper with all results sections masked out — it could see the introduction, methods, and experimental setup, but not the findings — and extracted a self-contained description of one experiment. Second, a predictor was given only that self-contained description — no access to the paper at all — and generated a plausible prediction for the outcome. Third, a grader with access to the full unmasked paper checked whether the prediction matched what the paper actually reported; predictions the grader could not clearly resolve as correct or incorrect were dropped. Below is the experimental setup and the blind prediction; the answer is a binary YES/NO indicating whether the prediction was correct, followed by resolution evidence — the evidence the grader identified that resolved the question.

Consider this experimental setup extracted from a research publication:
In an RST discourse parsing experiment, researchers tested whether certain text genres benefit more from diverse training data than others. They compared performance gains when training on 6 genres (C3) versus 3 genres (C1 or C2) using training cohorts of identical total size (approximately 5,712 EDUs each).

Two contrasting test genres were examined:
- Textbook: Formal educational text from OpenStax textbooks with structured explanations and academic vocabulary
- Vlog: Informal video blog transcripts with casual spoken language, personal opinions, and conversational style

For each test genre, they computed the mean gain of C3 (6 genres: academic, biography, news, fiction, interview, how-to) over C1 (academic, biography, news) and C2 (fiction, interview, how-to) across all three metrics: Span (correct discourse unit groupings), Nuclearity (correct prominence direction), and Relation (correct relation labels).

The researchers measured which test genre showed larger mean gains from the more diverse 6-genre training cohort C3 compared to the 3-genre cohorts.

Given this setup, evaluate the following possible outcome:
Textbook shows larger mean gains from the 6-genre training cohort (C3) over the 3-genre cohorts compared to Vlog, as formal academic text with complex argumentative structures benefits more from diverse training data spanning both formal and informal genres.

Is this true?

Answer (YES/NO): YES